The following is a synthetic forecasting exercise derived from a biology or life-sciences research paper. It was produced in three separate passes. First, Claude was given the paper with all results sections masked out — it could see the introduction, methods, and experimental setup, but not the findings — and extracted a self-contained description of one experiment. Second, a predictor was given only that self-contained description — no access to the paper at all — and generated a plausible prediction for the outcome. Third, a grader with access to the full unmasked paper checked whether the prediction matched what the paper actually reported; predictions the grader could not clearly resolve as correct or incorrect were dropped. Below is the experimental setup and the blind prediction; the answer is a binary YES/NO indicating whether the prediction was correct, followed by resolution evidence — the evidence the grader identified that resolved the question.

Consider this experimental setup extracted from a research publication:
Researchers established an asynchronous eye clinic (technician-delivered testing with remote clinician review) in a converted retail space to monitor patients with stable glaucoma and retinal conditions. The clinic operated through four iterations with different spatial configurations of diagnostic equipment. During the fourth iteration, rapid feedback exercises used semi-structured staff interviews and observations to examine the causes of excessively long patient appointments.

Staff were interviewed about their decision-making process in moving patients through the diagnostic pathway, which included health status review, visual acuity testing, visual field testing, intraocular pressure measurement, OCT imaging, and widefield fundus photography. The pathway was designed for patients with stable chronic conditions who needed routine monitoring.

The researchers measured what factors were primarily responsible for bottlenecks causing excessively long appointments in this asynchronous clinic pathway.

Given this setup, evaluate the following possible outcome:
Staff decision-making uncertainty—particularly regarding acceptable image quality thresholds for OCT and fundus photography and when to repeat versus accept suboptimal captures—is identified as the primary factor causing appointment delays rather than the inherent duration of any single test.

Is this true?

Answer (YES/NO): NO